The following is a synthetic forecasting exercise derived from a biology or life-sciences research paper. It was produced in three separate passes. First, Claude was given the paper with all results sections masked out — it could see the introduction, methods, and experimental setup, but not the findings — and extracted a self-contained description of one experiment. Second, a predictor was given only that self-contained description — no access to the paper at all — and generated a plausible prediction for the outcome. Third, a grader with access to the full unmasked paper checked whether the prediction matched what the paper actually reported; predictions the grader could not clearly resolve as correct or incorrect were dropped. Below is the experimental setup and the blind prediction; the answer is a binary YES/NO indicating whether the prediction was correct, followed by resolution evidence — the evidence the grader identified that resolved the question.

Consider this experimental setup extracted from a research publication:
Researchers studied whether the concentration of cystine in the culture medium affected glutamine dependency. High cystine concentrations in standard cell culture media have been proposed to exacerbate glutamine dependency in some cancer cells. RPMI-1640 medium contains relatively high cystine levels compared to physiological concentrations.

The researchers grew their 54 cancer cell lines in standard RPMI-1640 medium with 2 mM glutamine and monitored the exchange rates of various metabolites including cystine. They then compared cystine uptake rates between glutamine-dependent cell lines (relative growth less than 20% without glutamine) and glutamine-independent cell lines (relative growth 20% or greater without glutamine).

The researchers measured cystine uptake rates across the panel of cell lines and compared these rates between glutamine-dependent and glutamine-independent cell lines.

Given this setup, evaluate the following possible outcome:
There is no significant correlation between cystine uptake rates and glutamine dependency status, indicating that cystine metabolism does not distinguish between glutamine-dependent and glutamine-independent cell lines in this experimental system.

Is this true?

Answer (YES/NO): YES